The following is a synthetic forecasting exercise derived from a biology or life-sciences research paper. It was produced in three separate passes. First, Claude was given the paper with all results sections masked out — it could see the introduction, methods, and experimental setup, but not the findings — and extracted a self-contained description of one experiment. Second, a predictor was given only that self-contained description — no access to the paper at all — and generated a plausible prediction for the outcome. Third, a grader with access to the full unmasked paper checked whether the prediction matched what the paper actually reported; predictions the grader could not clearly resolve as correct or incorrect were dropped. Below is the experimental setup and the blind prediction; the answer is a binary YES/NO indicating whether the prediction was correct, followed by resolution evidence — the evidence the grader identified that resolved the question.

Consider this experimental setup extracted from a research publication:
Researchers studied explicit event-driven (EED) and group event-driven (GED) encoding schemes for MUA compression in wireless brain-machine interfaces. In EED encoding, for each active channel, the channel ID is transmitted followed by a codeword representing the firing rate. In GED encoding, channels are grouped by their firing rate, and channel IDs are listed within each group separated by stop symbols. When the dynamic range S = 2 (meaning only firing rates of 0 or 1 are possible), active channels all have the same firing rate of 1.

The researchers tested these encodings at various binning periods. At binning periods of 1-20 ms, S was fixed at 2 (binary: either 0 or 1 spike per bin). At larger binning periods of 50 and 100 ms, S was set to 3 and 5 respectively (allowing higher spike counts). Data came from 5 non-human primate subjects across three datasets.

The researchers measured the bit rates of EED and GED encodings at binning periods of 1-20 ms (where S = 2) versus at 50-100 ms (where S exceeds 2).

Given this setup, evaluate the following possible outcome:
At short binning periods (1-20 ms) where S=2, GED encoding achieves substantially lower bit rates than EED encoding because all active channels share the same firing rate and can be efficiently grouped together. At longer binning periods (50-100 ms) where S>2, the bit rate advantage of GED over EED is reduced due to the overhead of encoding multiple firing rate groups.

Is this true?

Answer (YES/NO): NO